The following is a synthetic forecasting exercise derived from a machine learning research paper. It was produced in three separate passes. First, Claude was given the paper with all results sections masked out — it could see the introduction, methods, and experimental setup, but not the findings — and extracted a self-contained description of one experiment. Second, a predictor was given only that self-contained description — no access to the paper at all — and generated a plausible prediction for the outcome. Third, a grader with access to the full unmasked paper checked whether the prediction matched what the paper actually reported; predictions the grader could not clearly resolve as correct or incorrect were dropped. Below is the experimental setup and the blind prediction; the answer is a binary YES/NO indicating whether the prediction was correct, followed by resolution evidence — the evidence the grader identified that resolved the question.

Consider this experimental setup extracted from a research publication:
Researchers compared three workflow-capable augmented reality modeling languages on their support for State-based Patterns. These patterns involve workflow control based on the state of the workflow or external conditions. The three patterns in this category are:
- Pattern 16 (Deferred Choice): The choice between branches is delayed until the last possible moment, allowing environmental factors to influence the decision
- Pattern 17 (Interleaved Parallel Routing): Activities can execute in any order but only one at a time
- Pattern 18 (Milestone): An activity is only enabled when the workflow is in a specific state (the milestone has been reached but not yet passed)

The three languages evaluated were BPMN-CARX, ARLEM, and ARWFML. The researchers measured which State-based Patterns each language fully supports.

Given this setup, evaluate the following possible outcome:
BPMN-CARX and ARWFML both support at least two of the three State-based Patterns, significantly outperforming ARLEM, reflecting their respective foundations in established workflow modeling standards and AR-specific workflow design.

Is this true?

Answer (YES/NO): NO